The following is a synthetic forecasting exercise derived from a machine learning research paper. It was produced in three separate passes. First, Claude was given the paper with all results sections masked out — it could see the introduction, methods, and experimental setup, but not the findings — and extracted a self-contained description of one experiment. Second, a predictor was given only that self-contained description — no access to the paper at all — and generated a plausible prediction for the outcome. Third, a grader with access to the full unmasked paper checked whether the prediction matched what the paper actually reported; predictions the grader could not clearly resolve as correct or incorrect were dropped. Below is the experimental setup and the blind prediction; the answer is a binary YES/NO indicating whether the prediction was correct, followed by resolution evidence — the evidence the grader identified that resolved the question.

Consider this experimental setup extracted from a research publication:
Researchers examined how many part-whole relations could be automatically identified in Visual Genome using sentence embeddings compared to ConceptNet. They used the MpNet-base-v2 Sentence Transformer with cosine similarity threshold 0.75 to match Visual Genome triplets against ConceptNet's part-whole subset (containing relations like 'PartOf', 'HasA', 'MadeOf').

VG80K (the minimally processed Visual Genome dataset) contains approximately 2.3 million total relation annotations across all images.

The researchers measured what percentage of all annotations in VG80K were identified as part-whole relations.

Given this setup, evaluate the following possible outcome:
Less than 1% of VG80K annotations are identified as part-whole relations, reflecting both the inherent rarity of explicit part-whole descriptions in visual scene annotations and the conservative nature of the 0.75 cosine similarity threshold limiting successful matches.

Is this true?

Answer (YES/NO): NO